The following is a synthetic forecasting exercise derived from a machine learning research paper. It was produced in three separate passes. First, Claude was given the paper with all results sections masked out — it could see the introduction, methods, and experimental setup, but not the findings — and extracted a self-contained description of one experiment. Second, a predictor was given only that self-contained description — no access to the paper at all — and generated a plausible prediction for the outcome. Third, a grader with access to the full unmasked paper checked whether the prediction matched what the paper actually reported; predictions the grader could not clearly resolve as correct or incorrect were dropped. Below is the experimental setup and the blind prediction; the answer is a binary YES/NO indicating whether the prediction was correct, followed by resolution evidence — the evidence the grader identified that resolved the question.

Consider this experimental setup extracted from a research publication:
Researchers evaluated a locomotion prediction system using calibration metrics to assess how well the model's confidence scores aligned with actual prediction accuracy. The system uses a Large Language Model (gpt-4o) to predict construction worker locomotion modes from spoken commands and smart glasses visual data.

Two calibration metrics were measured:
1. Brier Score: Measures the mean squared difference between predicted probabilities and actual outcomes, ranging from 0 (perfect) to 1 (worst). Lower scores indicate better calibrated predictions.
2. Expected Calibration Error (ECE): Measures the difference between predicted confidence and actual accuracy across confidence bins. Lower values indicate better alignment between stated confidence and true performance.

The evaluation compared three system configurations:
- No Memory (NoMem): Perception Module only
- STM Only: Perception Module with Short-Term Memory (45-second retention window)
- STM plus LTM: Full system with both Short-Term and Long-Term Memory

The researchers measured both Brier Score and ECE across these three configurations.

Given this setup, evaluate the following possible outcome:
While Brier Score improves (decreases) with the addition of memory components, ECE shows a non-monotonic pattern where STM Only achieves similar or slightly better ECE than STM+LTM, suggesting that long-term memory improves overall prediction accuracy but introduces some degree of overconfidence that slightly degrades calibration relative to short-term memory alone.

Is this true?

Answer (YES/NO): NO